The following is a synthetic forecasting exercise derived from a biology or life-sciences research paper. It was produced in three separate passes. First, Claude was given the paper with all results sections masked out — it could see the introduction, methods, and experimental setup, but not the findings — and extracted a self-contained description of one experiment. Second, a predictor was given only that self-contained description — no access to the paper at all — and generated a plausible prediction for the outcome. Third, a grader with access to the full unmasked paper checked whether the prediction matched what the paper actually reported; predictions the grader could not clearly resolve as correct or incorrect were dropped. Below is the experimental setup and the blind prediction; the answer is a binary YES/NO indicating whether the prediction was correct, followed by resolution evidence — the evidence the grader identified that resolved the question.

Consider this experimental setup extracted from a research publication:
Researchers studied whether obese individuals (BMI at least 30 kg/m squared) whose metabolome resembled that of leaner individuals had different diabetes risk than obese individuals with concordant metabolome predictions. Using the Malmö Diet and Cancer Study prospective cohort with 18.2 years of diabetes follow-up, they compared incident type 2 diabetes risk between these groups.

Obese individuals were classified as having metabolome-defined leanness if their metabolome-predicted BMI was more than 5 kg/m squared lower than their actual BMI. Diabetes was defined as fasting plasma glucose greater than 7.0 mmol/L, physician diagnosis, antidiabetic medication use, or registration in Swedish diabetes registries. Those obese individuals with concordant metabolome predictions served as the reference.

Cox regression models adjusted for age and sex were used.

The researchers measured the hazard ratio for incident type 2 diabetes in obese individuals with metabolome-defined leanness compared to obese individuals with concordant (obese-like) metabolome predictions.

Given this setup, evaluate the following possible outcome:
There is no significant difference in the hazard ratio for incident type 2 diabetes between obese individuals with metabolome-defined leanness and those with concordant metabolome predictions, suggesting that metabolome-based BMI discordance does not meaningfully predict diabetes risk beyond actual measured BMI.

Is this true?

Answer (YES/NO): NO